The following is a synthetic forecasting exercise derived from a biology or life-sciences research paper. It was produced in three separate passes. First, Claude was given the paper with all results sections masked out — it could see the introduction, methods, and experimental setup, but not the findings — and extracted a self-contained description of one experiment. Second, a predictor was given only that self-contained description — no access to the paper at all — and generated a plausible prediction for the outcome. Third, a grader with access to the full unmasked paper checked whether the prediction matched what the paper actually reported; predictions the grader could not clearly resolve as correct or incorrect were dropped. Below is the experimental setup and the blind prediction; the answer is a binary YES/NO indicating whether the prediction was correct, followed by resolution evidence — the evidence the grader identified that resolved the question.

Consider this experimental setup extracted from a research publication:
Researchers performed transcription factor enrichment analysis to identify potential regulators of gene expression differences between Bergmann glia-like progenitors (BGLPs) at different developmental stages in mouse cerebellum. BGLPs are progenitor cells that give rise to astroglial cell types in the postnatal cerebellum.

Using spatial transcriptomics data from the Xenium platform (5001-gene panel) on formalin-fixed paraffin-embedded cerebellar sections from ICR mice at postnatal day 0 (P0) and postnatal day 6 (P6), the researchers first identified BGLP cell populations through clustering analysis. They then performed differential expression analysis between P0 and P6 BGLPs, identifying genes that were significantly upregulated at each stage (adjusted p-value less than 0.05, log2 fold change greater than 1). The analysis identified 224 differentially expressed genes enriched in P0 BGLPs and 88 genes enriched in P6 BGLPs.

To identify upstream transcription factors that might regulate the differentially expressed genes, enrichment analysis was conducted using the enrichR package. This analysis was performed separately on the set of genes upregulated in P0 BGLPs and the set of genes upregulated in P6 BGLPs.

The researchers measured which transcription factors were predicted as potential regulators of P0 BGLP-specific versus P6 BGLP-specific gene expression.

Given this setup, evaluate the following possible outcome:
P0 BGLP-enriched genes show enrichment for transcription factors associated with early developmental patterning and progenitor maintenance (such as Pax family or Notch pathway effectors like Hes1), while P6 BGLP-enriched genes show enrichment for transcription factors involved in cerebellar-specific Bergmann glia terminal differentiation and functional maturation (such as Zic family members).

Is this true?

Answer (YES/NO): NO